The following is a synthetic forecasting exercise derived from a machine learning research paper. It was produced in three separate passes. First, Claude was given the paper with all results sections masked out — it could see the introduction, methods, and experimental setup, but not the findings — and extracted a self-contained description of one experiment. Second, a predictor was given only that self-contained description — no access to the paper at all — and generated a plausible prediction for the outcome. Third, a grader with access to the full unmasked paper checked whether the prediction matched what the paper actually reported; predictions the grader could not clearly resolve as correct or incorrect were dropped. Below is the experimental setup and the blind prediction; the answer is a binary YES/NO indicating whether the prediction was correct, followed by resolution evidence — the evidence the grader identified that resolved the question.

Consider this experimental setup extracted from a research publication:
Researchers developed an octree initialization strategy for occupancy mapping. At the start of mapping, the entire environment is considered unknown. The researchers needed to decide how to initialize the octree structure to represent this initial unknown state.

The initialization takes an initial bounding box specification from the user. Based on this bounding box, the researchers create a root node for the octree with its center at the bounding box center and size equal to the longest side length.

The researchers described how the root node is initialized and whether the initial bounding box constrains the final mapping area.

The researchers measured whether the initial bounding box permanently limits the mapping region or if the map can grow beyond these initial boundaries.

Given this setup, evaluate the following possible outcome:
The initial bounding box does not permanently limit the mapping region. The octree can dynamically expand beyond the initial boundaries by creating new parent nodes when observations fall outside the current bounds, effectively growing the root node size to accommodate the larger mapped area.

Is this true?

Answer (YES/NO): YES